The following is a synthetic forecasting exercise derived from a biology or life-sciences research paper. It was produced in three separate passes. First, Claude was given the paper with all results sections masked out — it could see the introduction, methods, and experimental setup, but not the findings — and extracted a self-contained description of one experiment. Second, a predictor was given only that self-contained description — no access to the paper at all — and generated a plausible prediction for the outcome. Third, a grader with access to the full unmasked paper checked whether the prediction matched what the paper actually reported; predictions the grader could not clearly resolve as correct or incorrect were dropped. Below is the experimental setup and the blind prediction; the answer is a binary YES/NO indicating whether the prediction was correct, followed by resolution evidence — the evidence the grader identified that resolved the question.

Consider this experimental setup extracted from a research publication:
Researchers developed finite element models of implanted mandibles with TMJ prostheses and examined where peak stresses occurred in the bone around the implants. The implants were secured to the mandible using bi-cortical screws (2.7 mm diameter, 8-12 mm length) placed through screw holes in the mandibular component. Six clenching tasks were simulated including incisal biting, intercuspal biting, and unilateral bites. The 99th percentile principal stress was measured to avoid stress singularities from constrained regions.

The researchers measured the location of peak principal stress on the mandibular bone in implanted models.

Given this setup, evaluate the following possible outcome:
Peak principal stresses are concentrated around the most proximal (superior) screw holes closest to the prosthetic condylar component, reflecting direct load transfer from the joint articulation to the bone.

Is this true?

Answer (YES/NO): NO